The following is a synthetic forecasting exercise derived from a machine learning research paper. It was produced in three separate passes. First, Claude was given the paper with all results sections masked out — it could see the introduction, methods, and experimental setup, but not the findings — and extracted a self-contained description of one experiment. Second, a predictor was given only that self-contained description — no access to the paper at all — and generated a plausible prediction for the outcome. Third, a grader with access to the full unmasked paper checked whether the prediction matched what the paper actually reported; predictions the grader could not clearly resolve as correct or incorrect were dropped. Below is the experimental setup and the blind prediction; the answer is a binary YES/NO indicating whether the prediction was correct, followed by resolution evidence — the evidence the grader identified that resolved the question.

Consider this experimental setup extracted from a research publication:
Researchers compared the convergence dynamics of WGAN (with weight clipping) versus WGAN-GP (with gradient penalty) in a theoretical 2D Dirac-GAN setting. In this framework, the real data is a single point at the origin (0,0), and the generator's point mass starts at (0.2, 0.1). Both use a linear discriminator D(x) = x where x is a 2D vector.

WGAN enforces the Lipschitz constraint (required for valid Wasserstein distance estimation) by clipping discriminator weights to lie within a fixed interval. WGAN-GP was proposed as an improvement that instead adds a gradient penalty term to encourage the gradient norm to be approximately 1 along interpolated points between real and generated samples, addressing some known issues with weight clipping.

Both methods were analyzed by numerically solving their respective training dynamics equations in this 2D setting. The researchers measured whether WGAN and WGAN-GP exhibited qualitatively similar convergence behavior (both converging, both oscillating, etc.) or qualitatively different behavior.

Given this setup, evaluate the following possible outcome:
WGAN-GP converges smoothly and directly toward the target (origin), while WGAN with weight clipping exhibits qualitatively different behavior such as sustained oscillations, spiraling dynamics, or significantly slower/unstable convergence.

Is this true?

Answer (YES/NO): NO